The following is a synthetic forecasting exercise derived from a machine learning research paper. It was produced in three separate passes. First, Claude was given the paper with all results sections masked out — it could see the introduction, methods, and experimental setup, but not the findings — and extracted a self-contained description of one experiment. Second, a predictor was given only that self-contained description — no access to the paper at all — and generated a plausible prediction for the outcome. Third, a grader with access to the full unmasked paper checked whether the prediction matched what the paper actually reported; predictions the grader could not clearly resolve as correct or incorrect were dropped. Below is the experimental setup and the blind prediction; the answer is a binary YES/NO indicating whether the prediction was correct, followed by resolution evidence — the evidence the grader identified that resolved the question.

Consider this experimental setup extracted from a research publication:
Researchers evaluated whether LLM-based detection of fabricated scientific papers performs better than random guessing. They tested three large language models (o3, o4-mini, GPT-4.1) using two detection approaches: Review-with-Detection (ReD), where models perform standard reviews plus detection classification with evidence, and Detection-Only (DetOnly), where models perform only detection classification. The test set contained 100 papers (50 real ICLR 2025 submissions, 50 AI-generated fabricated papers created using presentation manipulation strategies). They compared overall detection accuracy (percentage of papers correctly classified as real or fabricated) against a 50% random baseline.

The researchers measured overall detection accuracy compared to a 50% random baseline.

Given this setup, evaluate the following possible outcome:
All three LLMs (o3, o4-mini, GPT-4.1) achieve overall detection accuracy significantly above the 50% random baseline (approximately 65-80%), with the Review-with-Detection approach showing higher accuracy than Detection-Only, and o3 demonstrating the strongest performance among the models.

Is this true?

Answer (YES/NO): NO